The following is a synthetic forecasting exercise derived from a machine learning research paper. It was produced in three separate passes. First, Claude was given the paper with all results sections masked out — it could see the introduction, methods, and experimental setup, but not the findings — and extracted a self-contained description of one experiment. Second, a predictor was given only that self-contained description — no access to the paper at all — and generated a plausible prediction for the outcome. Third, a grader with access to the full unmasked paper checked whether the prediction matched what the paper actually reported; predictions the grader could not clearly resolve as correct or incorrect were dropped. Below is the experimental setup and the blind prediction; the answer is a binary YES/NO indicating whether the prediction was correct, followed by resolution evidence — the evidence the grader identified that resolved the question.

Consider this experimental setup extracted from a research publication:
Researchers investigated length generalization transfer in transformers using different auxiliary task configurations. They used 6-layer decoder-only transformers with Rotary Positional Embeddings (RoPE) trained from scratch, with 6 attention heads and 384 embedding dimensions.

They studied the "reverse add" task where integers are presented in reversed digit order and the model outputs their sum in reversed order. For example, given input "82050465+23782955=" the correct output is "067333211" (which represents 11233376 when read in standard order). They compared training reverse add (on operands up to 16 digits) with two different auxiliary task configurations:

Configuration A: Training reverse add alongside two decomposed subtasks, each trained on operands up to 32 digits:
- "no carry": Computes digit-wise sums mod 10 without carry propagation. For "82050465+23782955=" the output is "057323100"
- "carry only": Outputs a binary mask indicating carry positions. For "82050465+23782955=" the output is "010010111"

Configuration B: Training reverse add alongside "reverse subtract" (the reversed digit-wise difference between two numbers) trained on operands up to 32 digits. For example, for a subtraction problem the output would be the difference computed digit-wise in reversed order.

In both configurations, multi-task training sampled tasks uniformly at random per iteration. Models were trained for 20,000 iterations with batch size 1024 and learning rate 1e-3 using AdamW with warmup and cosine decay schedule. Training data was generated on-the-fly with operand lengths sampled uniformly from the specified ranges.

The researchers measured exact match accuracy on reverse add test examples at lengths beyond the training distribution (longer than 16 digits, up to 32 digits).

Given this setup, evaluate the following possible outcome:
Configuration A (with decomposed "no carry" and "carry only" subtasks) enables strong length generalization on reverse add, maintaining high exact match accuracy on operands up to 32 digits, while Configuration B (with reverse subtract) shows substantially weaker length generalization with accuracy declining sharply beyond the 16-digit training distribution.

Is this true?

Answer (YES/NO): NO